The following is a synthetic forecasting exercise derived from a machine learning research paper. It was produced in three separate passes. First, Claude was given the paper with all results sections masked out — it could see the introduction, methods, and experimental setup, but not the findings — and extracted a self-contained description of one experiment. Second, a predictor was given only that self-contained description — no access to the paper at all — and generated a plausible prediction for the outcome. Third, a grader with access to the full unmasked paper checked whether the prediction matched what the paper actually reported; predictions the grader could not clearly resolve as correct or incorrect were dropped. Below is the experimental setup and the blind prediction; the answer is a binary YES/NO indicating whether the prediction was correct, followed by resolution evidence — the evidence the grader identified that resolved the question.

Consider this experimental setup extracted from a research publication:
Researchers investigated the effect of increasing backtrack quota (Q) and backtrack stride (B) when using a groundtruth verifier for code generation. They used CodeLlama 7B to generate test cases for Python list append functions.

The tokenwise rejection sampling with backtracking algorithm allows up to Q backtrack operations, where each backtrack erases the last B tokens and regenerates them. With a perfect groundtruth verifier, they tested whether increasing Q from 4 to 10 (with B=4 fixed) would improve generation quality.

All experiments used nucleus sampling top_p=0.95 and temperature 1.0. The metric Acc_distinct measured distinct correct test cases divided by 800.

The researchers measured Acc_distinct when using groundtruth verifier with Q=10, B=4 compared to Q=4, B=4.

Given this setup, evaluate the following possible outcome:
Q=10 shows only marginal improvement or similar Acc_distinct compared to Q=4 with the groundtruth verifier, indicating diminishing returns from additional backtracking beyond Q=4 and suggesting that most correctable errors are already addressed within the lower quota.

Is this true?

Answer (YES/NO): YES